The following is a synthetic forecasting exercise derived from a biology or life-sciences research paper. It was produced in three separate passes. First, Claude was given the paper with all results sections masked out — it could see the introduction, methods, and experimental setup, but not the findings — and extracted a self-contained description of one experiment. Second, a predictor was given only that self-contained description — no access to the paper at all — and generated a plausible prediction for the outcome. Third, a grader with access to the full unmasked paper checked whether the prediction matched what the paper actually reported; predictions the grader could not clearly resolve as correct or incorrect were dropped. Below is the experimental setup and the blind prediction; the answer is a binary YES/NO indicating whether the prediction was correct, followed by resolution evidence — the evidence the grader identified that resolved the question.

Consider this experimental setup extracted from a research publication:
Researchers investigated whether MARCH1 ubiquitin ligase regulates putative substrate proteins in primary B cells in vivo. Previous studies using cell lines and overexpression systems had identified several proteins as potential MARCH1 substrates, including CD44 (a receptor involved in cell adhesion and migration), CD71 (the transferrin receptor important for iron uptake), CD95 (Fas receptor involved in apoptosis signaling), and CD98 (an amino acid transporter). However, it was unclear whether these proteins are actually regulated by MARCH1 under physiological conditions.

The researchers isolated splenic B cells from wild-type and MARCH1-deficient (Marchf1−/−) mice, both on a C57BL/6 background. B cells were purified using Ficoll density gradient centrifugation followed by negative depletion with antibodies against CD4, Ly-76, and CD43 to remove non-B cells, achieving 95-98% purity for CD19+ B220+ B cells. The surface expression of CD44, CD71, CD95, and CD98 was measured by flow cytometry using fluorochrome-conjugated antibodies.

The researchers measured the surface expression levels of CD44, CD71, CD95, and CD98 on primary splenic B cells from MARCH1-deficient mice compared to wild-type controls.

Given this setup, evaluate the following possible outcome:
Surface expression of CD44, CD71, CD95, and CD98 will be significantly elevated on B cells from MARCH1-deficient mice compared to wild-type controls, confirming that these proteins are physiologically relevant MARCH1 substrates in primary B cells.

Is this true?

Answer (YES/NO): NO